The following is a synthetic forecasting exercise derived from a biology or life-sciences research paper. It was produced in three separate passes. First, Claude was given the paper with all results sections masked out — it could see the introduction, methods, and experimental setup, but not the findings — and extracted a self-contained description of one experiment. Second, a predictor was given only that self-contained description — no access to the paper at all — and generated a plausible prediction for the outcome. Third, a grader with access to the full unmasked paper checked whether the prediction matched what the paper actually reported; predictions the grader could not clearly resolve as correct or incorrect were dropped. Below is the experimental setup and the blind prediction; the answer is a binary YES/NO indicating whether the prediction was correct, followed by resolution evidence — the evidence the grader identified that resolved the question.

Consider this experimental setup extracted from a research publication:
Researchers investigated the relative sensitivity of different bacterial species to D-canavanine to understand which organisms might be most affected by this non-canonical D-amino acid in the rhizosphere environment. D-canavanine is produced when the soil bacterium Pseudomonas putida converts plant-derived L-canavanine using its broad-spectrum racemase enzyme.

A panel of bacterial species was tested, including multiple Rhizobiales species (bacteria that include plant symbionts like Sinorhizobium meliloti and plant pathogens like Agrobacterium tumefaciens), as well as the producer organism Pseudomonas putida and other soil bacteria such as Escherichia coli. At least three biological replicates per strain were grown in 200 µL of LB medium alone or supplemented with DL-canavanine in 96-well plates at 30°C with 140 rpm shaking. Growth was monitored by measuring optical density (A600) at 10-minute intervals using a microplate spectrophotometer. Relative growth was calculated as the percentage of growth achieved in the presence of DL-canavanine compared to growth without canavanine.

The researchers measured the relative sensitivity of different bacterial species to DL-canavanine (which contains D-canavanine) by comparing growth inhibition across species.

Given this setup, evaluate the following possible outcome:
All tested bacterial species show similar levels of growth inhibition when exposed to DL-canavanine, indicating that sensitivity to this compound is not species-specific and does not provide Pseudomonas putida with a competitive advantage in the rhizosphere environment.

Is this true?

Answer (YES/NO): NO